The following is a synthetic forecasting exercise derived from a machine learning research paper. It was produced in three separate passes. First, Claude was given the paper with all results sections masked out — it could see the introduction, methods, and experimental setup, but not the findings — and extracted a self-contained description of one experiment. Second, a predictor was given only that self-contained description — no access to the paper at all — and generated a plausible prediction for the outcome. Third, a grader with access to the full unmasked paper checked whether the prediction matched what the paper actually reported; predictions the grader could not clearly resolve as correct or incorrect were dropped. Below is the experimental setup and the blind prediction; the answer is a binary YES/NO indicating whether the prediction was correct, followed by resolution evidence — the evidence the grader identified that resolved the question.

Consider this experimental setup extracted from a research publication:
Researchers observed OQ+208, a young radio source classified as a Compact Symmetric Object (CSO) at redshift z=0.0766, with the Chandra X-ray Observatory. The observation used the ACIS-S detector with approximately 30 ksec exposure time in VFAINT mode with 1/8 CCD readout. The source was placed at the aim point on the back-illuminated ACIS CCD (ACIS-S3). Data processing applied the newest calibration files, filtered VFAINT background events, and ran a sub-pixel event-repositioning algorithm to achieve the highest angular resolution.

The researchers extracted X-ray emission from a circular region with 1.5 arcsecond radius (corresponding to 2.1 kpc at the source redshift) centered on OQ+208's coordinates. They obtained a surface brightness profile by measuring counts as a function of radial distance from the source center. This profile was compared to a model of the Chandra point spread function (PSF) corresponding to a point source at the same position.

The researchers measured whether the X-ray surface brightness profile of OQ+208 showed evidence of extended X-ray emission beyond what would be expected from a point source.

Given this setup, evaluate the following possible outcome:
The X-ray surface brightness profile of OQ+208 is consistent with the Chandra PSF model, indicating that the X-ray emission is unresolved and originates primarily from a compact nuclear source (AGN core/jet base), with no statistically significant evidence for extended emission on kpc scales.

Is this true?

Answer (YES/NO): YES